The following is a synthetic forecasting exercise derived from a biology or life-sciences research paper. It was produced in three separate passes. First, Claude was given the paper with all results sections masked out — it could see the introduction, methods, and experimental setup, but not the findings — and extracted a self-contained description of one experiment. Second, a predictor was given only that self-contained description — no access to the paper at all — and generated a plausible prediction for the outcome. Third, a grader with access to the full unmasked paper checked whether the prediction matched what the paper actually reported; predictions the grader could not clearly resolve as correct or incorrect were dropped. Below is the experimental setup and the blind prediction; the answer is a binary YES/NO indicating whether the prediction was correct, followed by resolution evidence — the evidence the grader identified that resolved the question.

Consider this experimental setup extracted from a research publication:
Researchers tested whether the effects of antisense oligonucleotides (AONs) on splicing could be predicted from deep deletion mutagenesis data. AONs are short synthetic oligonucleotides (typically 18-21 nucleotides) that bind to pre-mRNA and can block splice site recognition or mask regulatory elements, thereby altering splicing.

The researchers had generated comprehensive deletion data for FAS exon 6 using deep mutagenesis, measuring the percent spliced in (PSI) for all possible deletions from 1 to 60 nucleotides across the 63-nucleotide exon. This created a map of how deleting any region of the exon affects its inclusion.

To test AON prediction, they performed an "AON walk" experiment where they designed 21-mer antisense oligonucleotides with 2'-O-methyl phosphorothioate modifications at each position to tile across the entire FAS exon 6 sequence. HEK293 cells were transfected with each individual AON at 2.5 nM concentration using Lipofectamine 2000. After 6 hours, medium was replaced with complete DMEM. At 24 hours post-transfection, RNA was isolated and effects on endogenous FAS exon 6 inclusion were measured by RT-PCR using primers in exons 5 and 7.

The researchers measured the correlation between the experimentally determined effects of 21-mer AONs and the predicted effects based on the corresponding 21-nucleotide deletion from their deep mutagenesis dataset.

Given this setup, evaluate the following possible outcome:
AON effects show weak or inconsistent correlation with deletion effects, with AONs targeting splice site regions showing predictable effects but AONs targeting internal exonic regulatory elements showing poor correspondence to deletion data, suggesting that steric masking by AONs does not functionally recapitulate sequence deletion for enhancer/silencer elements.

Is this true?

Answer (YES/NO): NO